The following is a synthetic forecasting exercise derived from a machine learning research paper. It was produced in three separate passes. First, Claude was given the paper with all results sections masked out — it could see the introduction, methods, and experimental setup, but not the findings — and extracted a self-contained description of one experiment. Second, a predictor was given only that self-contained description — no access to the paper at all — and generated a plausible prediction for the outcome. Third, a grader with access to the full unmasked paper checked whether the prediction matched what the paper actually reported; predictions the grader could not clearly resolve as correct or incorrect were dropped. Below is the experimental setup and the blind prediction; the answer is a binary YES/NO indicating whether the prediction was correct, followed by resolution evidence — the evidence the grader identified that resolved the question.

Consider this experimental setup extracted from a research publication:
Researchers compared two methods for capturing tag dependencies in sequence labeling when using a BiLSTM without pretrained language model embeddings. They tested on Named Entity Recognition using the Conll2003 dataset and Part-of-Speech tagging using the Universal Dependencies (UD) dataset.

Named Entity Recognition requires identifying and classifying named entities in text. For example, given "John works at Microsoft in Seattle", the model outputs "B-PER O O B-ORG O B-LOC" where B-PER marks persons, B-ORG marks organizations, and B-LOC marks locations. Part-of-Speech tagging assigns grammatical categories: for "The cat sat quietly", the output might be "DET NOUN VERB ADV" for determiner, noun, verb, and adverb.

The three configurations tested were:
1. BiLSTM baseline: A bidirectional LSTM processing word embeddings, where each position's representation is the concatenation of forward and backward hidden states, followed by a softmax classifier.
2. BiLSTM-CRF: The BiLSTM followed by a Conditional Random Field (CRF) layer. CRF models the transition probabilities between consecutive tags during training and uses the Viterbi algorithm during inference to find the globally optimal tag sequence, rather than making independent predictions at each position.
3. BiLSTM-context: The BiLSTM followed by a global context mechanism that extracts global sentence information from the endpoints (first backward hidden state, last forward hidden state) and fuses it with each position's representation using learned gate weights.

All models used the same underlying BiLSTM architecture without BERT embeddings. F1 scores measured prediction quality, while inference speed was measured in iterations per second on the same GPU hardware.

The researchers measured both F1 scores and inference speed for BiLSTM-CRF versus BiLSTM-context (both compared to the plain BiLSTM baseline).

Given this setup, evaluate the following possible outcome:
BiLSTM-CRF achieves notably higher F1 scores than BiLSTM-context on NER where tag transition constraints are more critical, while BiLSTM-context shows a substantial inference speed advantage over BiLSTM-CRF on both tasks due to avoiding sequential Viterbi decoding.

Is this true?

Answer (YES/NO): NO